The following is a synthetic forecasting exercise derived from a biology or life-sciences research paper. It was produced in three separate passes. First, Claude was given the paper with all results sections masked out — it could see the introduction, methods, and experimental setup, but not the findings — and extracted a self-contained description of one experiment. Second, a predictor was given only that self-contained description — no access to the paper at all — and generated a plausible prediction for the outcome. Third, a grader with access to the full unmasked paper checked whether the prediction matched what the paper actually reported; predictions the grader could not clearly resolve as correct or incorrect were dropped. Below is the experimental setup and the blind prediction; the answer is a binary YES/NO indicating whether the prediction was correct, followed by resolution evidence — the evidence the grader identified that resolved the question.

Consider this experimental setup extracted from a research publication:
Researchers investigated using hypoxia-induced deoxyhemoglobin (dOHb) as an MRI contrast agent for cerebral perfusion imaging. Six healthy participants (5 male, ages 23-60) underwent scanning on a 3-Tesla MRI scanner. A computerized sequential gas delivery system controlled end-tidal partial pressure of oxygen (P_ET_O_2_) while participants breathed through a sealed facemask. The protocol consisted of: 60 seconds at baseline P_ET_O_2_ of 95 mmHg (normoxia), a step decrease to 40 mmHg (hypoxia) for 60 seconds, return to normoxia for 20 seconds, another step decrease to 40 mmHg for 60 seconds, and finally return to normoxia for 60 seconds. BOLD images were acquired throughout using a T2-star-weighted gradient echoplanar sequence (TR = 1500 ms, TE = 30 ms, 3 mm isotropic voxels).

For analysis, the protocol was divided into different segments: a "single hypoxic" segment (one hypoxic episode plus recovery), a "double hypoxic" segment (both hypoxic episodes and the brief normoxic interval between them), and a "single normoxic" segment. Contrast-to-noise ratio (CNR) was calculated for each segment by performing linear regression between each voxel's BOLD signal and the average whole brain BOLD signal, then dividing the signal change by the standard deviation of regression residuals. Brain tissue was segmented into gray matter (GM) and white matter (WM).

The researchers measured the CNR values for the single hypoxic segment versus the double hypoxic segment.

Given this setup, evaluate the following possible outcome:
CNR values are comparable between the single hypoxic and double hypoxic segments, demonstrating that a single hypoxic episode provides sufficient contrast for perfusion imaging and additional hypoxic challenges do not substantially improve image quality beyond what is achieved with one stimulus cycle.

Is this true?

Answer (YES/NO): YES